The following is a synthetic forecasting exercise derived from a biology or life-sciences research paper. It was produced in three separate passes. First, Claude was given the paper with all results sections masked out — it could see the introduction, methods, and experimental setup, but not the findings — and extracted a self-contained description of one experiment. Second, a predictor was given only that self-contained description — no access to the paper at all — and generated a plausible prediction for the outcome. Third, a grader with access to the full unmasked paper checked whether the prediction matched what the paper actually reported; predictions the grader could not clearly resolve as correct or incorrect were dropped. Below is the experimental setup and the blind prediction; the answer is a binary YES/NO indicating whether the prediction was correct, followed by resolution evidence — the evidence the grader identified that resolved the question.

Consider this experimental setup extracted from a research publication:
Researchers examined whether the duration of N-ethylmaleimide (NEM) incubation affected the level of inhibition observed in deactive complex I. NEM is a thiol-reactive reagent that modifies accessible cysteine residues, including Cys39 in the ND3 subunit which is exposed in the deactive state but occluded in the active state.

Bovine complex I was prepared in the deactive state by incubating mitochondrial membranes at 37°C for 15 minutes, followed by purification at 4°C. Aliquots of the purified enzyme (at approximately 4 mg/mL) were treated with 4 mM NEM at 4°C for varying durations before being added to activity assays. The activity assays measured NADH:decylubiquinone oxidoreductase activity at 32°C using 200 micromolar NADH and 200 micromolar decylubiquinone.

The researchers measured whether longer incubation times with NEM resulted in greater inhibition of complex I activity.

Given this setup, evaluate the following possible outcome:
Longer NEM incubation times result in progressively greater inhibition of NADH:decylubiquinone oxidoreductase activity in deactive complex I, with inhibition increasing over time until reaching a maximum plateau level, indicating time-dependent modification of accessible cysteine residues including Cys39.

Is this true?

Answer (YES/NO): NO